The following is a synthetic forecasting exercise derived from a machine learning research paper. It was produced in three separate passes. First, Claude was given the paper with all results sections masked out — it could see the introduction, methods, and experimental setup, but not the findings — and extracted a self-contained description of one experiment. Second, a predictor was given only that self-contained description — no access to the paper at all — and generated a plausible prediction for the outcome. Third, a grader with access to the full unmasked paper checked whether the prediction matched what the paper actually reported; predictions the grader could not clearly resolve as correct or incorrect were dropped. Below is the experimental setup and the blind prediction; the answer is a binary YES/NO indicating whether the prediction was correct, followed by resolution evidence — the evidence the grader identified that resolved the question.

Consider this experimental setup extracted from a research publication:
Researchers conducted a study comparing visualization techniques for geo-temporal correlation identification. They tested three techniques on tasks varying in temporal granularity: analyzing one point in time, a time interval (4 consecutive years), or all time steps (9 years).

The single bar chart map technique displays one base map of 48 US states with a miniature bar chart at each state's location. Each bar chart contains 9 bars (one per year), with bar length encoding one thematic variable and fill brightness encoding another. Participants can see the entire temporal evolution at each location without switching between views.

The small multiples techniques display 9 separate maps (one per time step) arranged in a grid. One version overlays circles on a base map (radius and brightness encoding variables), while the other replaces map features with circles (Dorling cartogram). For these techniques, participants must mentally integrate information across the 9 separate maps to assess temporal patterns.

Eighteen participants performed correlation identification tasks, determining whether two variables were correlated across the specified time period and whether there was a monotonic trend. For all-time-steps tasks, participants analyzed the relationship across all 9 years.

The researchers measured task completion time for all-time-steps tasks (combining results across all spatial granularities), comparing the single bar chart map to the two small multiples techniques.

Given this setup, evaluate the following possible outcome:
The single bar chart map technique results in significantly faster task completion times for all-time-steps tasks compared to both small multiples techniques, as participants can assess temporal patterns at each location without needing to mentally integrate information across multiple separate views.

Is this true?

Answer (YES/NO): NO